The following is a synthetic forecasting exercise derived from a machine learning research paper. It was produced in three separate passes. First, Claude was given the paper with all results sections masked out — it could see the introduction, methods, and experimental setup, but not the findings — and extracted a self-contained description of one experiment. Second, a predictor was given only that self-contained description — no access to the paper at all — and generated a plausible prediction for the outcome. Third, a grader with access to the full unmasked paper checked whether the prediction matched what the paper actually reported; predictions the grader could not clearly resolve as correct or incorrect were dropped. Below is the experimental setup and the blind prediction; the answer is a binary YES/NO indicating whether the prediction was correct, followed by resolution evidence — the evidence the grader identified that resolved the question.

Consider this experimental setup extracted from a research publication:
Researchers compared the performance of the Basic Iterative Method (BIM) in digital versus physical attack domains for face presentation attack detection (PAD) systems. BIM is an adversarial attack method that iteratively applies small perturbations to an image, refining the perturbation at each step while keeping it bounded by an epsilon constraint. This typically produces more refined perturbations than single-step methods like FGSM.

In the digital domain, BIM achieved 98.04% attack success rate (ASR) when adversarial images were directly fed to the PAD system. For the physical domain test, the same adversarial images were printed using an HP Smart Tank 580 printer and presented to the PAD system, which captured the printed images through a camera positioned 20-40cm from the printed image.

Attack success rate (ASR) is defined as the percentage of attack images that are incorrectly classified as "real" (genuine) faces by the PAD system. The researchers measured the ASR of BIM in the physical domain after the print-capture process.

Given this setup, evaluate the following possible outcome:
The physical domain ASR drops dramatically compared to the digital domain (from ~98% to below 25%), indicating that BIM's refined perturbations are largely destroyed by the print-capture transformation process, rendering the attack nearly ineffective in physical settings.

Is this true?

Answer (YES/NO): NO